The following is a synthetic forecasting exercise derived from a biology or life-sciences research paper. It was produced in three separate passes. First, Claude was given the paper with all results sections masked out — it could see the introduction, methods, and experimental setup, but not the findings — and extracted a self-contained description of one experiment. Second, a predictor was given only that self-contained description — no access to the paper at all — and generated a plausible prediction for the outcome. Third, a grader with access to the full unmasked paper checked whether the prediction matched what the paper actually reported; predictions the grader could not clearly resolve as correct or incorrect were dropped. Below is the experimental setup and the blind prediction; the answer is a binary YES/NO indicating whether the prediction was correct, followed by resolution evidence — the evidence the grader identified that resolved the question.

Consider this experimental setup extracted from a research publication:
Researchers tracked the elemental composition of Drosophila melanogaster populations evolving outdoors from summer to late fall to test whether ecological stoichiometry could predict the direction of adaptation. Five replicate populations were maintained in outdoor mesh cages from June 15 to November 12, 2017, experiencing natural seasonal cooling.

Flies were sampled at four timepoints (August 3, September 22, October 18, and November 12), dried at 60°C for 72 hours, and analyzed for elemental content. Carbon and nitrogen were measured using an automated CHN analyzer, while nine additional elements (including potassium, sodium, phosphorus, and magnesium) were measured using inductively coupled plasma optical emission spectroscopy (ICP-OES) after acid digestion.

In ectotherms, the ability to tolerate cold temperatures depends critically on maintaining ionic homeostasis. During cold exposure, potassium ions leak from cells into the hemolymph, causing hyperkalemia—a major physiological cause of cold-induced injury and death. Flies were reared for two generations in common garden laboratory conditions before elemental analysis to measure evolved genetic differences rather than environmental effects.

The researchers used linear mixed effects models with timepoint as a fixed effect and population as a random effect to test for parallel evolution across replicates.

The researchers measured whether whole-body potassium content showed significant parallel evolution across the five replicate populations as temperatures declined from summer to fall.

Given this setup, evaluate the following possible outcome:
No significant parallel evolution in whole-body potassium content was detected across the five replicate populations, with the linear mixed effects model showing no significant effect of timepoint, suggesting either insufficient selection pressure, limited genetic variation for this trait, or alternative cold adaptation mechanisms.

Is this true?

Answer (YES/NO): NO